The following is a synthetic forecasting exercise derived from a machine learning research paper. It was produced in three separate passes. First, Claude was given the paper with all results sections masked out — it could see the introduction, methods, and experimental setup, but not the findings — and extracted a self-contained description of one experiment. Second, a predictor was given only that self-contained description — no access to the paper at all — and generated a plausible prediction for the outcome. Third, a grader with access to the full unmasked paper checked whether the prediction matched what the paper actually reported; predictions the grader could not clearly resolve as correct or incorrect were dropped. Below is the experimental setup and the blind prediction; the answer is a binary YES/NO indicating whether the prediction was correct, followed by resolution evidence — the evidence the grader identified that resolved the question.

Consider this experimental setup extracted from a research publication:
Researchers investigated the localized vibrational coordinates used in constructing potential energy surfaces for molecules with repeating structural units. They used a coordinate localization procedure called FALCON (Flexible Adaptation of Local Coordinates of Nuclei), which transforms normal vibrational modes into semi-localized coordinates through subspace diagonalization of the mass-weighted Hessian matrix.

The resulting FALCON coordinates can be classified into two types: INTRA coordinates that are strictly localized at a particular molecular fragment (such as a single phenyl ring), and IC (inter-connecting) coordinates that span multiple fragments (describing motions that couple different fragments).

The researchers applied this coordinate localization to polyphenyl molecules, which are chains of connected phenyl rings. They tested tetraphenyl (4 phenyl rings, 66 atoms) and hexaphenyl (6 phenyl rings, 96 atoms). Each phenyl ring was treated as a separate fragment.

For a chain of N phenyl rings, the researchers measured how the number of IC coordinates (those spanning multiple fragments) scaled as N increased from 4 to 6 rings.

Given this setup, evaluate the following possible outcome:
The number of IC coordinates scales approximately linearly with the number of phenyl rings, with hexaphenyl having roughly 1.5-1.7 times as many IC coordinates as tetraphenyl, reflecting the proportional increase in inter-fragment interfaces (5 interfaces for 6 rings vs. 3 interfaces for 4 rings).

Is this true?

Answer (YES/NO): YES